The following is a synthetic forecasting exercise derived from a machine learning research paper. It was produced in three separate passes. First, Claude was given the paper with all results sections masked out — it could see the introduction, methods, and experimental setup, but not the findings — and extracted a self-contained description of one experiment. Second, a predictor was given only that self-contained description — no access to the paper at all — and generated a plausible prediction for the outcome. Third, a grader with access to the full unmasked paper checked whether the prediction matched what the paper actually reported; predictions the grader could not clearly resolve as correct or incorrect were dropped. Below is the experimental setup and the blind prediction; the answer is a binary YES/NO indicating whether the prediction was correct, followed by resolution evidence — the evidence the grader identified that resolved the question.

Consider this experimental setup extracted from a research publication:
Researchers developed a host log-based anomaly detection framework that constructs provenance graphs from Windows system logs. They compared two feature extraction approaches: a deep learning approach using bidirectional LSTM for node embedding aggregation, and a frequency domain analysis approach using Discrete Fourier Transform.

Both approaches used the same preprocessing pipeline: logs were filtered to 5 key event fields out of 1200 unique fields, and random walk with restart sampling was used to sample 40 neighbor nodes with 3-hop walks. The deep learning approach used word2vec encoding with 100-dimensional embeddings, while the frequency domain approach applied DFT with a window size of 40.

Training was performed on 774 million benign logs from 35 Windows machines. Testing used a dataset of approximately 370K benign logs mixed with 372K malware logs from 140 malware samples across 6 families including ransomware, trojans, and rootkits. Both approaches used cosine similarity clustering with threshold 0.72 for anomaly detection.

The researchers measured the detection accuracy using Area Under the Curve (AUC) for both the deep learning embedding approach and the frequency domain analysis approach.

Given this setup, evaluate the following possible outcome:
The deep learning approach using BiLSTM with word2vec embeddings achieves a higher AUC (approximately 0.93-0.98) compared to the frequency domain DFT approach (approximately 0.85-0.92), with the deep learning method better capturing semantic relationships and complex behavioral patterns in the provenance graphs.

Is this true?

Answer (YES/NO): NO